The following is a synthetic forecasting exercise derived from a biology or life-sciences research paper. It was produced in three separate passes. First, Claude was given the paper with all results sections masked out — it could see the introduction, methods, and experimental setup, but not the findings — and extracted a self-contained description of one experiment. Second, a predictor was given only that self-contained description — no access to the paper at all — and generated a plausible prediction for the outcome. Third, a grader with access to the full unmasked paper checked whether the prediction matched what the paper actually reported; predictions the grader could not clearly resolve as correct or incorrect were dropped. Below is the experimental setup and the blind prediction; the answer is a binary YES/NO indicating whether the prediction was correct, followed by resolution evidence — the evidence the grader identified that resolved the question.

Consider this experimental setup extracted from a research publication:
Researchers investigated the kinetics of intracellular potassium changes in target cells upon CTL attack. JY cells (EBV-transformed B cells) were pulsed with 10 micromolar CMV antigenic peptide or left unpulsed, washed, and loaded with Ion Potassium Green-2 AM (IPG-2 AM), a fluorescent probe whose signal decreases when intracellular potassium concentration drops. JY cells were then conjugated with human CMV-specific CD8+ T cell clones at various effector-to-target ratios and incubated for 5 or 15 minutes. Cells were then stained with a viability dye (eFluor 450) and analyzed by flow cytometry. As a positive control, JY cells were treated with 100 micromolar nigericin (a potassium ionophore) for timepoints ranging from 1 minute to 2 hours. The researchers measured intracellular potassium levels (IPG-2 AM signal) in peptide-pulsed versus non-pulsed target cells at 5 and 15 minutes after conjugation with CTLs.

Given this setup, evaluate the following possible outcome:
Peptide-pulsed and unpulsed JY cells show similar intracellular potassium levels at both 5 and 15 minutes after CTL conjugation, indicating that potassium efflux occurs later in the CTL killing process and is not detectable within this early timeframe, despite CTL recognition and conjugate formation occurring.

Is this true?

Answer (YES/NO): NO